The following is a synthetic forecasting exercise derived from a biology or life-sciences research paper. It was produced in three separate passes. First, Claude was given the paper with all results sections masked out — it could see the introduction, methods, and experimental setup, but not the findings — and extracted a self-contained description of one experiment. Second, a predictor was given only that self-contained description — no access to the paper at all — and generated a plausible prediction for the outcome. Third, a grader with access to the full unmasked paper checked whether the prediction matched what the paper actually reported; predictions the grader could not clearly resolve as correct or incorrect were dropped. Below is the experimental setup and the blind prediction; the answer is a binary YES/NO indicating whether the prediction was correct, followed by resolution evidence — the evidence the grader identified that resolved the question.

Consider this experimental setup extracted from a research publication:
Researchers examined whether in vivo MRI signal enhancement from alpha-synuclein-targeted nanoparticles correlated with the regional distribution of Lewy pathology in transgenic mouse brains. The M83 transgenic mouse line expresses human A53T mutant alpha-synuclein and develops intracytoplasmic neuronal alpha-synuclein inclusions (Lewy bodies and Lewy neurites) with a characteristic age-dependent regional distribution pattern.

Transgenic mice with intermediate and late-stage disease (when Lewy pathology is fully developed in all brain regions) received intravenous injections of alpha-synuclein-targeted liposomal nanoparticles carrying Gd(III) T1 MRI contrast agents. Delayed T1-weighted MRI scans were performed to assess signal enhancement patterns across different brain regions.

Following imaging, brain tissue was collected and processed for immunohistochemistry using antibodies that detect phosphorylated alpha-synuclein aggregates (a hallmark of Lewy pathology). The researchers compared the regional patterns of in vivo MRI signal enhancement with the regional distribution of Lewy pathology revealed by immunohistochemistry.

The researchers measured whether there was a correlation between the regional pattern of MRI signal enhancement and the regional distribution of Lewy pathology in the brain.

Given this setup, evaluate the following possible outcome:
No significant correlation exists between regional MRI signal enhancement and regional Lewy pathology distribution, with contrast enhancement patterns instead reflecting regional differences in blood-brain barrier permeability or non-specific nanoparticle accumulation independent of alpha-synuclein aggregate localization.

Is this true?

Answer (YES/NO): NO